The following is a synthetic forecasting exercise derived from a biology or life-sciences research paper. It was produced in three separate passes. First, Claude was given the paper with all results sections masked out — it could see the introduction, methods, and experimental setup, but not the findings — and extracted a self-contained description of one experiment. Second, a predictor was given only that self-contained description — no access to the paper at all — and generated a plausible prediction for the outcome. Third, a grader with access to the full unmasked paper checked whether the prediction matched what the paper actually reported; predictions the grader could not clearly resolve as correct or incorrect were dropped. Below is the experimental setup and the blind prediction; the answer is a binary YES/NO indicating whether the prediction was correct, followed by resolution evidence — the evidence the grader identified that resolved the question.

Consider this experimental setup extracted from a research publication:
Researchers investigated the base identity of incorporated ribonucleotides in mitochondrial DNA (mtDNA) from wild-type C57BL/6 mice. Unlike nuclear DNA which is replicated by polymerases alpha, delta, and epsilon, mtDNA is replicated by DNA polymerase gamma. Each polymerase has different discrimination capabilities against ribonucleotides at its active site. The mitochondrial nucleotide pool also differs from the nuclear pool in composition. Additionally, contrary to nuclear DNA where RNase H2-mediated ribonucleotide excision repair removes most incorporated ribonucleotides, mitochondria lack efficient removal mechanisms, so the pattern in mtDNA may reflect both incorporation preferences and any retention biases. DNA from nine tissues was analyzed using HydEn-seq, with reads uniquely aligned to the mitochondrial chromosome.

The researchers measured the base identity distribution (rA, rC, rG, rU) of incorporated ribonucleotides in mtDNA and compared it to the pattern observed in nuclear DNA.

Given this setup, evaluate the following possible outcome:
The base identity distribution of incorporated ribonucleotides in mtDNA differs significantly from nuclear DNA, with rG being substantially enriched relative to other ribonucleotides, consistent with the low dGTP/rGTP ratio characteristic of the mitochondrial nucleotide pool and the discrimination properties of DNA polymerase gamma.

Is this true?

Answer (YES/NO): NO